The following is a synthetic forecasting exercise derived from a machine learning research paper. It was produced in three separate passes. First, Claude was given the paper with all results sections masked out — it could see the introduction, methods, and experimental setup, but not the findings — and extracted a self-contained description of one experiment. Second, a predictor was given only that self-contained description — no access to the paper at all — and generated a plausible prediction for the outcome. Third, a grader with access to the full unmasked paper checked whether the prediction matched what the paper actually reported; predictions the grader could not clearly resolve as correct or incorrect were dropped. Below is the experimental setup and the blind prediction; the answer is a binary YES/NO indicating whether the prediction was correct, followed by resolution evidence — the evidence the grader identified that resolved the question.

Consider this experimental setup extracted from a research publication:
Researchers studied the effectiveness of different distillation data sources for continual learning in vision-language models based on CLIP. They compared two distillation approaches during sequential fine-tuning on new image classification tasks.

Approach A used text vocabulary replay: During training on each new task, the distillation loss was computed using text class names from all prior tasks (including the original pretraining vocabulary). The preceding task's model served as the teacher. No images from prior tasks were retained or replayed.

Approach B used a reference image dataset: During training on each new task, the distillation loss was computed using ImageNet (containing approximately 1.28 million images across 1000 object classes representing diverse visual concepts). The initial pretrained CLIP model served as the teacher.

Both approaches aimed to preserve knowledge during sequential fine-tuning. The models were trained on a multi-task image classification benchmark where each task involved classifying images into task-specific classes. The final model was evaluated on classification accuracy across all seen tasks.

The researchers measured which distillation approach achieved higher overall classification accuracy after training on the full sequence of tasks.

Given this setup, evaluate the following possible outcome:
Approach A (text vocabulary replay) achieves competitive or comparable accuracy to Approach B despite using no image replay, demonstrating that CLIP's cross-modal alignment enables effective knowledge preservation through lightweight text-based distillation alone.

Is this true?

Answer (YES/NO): NO